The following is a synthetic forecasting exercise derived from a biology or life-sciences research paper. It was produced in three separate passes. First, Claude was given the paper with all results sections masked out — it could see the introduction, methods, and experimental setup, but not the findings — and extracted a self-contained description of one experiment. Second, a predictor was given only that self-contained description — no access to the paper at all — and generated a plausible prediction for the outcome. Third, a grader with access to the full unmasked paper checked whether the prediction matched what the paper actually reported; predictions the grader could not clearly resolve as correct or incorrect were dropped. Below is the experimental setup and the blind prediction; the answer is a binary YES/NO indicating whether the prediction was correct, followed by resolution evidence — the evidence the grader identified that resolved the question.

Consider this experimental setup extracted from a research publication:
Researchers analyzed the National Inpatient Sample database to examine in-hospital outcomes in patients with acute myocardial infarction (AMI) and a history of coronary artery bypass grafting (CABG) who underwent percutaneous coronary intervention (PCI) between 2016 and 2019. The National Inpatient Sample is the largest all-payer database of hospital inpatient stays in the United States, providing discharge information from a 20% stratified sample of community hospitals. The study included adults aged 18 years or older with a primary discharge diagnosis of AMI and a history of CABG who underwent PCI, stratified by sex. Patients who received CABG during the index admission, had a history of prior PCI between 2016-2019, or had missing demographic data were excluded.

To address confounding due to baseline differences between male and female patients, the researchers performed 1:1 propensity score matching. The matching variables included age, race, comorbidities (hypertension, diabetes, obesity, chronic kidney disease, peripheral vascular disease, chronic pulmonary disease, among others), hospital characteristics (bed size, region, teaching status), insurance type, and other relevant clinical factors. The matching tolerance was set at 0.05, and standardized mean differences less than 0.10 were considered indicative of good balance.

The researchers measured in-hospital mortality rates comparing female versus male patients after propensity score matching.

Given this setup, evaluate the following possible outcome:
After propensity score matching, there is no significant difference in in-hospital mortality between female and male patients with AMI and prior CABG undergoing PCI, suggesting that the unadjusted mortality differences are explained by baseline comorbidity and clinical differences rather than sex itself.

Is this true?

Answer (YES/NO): NO